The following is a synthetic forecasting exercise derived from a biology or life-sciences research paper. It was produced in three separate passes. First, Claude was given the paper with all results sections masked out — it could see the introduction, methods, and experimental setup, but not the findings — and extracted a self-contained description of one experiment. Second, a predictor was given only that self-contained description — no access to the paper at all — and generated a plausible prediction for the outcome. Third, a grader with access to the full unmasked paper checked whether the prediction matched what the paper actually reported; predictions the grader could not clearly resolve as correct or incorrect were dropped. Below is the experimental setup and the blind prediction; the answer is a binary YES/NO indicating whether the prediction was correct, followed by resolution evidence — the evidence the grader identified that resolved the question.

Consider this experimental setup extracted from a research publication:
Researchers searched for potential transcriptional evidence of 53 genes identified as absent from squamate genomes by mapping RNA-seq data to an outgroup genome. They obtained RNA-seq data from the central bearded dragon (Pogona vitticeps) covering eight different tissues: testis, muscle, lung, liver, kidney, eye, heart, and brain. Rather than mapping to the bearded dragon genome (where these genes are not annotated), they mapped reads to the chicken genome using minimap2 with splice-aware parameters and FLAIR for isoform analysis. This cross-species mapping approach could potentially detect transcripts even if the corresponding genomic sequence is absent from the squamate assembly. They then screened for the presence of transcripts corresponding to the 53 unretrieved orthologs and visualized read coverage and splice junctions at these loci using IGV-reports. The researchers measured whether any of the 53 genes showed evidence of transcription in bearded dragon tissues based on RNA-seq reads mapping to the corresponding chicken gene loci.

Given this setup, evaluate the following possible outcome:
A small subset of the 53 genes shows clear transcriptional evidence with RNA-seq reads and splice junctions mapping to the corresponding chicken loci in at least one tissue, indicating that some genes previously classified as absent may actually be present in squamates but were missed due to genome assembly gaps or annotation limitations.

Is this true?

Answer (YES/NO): NO